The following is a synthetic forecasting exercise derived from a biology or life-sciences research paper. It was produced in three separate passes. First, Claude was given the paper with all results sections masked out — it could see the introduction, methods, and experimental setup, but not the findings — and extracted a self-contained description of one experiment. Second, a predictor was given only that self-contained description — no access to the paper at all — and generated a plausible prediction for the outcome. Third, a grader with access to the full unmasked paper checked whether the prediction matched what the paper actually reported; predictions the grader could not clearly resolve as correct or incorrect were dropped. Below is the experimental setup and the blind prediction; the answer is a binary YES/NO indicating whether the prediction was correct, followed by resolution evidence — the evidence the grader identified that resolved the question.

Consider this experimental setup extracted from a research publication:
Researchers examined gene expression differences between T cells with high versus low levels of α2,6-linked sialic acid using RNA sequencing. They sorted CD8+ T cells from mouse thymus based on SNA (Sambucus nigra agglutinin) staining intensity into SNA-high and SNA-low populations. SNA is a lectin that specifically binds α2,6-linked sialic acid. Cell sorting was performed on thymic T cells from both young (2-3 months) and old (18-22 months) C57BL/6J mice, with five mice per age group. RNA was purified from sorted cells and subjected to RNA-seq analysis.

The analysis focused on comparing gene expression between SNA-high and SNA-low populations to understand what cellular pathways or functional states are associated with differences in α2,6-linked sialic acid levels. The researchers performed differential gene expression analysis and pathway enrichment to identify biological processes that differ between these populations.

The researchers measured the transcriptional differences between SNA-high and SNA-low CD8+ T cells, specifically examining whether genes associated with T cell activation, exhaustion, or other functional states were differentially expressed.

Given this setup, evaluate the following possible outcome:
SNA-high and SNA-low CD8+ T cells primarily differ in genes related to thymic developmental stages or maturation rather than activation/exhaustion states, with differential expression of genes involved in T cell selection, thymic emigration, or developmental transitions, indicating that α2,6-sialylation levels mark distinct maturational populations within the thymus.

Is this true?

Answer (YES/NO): NO